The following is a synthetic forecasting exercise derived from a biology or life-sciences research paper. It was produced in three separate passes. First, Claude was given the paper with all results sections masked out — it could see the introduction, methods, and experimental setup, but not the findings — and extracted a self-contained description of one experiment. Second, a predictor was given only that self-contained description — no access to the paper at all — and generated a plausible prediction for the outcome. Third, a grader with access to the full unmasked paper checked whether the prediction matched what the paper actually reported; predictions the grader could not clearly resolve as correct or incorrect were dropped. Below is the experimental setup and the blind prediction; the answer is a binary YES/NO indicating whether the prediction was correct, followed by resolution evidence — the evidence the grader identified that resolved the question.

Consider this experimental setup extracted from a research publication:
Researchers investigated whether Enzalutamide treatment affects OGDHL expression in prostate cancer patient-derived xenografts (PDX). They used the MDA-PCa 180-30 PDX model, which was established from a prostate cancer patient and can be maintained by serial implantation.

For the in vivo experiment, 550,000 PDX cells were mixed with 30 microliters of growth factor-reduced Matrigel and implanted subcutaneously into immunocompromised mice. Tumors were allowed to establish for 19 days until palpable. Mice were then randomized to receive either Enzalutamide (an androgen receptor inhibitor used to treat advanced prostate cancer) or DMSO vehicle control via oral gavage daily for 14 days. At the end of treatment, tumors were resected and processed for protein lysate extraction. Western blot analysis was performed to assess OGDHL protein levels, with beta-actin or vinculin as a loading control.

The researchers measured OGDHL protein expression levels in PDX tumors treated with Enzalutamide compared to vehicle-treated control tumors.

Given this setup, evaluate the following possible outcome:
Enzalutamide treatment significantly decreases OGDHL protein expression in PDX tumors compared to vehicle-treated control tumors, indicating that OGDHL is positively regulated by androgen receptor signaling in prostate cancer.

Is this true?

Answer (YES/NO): NO